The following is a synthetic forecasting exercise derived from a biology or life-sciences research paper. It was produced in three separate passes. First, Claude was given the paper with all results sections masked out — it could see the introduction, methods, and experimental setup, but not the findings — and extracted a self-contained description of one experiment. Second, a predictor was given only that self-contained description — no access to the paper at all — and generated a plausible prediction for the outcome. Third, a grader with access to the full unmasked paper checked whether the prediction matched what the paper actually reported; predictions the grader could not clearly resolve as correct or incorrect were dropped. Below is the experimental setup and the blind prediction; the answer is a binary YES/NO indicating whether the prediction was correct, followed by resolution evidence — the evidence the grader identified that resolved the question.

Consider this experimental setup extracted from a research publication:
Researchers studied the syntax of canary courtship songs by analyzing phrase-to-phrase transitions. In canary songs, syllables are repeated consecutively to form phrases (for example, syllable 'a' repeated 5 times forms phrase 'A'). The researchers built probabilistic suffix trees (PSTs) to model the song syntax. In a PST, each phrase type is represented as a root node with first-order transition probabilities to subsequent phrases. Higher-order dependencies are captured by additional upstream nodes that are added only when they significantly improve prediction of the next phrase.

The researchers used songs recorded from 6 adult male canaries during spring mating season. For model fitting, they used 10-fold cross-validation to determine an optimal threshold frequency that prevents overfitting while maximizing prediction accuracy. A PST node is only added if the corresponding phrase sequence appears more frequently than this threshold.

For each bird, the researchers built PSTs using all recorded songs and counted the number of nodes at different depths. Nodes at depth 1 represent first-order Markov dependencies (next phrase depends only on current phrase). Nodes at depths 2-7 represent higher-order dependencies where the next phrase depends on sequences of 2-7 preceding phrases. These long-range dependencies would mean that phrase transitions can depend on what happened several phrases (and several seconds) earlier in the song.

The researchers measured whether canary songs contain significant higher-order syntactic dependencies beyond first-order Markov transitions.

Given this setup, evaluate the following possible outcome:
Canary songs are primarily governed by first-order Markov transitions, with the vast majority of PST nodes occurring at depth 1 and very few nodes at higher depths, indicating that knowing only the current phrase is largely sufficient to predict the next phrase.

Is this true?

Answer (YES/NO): NO